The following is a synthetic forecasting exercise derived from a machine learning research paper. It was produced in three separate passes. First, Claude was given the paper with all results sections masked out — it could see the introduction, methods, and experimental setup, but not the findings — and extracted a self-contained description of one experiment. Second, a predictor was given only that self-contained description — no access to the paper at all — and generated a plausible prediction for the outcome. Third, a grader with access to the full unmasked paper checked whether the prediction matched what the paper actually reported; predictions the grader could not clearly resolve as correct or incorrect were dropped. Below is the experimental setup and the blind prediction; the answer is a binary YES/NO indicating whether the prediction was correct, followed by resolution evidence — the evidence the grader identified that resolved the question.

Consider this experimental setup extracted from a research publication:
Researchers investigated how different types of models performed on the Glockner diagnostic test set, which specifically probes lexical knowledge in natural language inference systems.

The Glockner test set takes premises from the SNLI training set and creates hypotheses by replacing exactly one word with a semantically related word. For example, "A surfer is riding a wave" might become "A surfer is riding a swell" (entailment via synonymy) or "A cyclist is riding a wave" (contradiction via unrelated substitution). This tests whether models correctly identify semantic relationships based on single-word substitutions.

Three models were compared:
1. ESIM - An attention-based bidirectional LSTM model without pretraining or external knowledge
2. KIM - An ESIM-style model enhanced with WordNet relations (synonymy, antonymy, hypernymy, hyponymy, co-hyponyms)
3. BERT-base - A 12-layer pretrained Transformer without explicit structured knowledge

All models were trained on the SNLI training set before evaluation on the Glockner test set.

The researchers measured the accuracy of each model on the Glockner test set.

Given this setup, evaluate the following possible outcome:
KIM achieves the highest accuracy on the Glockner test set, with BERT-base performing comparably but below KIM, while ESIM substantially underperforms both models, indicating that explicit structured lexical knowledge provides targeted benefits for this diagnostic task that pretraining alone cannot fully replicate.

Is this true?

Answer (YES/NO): NO